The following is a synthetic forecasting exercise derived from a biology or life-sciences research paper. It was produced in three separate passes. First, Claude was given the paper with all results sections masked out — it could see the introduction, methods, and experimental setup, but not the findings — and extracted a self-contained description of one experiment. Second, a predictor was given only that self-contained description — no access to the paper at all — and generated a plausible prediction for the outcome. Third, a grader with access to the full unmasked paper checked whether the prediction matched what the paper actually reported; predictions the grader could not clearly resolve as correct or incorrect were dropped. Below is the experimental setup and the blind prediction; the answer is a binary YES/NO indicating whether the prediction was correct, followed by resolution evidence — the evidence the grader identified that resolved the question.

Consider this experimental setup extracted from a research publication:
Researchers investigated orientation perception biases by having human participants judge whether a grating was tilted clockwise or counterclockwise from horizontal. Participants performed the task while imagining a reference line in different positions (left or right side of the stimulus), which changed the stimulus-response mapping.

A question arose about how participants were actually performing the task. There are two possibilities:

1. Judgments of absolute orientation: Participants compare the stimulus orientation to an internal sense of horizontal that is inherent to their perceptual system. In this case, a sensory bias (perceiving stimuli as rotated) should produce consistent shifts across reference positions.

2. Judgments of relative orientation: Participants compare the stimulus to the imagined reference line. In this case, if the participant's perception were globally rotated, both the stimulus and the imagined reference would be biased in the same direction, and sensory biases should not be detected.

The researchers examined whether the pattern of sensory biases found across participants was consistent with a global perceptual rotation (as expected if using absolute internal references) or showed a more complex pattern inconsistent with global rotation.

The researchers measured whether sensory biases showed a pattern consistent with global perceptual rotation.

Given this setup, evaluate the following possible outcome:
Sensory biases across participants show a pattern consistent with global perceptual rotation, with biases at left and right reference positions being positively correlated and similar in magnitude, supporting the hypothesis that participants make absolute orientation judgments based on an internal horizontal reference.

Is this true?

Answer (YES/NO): YES